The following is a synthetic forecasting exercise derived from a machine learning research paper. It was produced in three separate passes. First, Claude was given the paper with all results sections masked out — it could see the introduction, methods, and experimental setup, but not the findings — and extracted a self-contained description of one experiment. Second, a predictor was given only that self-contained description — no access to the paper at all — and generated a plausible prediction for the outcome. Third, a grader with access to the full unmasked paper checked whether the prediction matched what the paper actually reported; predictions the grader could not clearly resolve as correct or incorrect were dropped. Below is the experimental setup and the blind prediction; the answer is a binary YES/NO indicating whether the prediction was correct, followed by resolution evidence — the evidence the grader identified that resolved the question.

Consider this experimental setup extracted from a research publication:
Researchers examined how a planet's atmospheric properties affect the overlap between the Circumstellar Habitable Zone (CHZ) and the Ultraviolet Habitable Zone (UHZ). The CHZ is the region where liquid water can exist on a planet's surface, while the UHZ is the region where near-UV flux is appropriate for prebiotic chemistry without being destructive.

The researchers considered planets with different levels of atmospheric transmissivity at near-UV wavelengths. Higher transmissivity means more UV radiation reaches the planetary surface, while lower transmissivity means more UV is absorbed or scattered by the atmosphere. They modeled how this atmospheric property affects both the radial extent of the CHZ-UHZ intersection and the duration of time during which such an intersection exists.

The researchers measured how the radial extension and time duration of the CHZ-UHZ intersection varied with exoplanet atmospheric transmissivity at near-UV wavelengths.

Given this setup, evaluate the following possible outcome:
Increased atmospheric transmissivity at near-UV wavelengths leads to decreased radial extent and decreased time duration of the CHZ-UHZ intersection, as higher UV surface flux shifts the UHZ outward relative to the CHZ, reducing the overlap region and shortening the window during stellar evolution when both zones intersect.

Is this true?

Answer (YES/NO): NO